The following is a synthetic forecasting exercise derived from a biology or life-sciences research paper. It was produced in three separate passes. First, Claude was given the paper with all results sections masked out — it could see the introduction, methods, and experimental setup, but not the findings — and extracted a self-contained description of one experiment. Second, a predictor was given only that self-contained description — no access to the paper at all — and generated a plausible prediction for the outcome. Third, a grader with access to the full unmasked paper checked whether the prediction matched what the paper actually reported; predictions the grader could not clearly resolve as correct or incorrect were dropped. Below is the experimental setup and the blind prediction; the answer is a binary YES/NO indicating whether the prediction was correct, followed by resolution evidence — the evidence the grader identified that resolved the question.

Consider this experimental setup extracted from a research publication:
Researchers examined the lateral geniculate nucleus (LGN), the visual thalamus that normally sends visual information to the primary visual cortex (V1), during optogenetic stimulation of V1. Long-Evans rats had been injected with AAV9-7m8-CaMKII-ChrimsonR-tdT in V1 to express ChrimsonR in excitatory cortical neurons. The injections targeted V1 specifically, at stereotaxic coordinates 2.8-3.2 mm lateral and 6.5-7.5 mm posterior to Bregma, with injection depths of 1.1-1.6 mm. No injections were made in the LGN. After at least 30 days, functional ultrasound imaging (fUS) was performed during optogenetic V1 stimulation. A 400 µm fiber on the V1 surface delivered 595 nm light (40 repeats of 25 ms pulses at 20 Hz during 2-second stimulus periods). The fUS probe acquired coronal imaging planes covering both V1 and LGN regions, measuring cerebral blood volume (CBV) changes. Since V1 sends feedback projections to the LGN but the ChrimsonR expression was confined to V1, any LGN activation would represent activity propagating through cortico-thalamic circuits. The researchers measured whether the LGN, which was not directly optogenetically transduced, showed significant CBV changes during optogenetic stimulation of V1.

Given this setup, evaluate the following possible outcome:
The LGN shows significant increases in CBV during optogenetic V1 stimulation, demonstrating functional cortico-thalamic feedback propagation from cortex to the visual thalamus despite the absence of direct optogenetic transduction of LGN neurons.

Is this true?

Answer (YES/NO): YES